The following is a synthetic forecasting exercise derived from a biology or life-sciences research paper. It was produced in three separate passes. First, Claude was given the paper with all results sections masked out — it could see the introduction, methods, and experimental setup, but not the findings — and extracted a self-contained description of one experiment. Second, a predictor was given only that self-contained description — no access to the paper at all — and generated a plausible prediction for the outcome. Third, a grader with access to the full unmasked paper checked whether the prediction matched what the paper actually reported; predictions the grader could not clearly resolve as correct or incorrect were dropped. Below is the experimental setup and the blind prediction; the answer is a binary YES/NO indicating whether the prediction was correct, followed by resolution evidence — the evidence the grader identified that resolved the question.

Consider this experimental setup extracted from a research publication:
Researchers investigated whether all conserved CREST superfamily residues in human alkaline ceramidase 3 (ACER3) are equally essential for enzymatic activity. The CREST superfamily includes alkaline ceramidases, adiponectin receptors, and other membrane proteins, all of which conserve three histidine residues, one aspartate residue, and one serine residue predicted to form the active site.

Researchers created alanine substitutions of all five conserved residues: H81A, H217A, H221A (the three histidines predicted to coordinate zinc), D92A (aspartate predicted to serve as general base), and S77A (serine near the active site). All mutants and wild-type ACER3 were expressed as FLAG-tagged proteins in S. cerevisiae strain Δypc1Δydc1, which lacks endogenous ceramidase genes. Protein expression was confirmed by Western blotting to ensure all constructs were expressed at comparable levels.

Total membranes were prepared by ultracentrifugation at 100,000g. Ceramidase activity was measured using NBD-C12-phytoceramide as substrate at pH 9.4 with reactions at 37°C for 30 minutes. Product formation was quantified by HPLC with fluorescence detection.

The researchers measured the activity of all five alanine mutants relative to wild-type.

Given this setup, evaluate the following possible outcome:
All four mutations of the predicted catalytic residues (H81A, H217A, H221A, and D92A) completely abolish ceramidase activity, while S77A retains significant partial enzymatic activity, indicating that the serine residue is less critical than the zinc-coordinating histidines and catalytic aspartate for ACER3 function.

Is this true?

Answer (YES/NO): YES